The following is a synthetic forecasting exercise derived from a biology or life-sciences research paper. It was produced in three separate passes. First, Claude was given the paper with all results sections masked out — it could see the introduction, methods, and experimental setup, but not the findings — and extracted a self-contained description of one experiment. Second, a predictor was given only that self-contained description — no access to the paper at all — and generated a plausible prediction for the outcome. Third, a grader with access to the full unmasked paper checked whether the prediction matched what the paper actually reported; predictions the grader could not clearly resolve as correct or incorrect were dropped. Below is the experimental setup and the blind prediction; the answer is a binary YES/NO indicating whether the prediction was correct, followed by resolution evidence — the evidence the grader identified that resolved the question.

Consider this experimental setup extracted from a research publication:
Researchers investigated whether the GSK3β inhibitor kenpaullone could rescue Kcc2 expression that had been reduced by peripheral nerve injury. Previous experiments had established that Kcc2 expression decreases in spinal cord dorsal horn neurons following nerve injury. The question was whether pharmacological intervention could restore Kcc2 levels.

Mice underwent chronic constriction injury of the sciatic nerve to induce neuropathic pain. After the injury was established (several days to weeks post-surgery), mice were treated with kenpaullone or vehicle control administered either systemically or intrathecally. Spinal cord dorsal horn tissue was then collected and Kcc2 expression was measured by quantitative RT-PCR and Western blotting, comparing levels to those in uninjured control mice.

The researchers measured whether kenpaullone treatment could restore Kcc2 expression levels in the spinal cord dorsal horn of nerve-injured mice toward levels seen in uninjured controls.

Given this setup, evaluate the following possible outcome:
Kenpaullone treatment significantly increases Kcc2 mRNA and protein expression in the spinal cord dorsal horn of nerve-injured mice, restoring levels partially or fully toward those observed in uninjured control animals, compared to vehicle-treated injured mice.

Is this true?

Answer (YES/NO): YES